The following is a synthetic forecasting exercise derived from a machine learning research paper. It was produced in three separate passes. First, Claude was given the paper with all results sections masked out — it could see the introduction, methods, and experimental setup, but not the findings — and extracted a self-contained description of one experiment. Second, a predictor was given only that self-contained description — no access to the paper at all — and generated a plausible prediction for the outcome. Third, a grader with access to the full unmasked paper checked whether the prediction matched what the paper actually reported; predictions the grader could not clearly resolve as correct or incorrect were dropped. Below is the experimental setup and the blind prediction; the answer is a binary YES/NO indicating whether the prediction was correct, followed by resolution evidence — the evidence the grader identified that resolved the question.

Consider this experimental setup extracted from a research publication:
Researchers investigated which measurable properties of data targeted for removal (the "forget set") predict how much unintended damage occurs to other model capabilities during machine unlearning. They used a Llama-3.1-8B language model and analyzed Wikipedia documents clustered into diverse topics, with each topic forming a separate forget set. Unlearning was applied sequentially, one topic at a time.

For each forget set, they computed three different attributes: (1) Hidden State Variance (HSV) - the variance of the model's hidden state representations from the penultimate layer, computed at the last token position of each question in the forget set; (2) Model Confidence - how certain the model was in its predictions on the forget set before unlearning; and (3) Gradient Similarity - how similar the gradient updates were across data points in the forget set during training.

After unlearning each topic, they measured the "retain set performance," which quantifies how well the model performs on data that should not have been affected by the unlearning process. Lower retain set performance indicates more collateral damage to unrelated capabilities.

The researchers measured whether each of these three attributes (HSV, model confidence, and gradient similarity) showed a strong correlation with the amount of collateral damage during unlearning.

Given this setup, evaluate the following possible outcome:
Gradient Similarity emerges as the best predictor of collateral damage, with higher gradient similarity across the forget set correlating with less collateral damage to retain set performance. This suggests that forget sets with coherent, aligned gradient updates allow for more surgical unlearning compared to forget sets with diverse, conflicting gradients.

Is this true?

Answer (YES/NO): NO